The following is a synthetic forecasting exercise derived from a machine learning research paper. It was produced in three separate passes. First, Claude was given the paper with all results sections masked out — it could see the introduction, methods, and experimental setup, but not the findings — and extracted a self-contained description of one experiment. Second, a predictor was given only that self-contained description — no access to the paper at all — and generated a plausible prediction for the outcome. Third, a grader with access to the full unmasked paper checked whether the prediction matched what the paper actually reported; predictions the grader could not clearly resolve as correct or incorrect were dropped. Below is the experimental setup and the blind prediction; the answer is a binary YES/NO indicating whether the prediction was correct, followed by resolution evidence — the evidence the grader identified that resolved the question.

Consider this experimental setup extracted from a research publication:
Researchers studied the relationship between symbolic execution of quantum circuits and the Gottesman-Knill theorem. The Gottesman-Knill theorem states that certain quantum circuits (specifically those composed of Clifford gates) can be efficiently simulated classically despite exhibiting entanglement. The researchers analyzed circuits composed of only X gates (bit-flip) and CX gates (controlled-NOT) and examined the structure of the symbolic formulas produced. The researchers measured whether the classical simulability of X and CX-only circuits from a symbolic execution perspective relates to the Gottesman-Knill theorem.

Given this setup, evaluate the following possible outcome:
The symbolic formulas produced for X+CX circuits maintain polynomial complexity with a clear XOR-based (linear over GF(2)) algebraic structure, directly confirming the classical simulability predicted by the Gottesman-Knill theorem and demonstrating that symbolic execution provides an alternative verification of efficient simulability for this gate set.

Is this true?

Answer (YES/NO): NO